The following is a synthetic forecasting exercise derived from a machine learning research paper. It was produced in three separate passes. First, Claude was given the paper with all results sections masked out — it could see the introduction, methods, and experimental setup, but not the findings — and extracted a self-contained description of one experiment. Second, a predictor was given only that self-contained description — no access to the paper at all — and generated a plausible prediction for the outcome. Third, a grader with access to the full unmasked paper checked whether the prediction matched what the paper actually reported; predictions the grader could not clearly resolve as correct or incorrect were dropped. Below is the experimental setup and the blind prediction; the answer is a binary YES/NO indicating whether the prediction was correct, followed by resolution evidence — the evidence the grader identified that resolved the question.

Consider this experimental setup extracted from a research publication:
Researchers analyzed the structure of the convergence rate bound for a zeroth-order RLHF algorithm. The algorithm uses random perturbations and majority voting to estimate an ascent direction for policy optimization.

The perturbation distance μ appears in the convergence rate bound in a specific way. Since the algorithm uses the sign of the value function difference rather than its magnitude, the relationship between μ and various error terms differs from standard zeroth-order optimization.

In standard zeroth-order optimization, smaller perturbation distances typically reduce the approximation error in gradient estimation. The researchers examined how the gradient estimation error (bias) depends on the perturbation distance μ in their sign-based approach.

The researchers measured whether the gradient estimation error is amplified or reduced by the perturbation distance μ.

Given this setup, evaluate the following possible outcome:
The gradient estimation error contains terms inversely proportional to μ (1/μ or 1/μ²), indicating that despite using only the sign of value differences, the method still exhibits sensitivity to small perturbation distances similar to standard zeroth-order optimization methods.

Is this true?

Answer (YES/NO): YES